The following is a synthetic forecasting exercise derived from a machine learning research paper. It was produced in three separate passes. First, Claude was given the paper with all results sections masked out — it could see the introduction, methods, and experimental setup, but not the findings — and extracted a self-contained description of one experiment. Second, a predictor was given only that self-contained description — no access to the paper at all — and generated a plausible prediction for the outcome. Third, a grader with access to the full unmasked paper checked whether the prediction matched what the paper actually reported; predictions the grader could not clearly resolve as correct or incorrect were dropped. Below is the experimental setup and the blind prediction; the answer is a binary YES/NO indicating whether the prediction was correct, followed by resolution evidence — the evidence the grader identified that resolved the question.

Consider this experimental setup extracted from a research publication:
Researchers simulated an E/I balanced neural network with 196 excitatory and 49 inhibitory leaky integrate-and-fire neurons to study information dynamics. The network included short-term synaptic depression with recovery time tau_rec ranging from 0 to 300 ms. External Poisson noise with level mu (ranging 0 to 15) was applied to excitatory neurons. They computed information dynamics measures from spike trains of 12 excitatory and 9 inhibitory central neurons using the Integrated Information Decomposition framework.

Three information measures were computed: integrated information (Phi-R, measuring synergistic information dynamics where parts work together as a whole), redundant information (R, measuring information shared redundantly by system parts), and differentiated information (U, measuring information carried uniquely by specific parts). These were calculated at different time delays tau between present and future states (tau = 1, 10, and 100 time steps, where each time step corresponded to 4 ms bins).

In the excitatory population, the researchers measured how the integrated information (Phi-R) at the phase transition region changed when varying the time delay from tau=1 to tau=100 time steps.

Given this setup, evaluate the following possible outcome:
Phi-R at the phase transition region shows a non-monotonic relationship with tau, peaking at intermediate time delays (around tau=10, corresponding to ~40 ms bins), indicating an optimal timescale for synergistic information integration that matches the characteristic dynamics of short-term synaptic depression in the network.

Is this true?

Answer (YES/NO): NO